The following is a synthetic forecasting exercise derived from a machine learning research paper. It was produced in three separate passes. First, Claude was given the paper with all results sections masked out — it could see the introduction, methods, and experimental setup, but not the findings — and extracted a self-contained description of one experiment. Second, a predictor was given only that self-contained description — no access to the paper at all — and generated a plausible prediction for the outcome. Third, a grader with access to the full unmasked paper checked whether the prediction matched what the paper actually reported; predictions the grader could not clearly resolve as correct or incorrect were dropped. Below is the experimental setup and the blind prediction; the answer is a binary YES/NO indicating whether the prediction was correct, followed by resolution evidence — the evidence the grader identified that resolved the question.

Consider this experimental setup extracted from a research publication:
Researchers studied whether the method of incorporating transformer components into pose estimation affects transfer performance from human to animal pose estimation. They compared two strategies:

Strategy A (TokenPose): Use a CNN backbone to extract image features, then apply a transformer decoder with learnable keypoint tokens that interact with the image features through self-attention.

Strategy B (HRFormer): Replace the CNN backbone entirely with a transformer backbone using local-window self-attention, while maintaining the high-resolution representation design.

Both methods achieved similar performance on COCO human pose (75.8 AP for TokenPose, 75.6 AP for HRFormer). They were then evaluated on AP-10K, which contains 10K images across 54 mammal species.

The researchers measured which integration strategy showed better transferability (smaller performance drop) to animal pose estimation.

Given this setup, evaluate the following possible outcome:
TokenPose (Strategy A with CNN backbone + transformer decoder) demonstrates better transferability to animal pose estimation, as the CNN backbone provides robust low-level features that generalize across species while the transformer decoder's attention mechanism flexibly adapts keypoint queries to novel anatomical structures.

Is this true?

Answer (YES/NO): NO